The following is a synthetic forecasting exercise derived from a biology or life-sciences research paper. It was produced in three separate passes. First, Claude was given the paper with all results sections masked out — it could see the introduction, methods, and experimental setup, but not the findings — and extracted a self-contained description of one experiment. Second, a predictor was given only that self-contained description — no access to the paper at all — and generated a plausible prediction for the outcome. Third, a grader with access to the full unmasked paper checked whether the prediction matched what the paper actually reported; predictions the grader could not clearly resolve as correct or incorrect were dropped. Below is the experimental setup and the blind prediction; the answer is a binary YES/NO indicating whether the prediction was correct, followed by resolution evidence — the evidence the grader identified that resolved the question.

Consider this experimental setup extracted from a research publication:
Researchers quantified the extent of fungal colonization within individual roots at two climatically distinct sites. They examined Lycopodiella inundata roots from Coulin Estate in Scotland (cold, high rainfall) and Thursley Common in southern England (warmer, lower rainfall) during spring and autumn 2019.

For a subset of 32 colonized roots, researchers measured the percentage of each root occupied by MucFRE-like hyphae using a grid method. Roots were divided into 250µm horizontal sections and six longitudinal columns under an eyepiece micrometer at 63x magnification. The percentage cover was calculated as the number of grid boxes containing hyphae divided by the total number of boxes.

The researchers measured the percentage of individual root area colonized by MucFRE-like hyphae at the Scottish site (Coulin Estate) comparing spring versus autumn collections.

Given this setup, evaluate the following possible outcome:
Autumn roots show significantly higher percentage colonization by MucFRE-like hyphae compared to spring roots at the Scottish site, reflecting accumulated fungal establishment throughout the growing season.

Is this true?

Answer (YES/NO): YES